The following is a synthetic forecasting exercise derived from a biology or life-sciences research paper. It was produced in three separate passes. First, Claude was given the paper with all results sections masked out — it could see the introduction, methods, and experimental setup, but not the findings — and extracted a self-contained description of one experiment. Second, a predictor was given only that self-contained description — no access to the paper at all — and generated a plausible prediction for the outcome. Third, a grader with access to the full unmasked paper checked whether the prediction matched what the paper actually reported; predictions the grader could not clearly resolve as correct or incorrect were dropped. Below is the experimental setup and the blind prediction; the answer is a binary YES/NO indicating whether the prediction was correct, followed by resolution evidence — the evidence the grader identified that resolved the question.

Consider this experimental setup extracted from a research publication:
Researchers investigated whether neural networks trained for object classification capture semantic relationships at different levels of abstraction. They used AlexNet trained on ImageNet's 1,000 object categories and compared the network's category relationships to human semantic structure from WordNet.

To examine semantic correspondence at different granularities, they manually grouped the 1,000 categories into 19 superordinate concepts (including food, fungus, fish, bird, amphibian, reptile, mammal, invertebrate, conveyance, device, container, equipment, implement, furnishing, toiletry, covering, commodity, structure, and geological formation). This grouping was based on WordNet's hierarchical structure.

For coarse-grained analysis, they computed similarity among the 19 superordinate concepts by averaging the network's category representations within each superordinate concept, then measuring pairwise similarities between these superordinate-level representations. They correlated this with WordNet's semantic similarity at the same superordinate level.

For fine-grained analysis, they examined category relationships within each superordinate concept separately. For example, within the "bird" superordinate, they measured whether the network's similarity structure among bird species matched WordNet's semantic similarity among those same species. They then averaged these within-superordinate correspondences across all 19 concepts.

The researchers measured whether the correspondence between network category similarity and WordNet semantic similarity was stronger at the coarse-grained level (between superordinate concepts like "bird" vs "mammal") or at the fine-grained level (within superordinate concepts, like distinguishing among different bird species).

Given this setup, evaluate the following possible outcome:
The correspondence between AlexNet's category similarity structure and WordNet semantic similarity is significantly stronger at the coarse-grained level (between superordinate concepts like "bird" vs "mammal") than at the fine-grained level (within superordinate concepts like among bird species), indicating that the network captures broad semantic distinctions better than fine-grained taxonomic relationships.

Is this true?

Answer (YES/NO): YES